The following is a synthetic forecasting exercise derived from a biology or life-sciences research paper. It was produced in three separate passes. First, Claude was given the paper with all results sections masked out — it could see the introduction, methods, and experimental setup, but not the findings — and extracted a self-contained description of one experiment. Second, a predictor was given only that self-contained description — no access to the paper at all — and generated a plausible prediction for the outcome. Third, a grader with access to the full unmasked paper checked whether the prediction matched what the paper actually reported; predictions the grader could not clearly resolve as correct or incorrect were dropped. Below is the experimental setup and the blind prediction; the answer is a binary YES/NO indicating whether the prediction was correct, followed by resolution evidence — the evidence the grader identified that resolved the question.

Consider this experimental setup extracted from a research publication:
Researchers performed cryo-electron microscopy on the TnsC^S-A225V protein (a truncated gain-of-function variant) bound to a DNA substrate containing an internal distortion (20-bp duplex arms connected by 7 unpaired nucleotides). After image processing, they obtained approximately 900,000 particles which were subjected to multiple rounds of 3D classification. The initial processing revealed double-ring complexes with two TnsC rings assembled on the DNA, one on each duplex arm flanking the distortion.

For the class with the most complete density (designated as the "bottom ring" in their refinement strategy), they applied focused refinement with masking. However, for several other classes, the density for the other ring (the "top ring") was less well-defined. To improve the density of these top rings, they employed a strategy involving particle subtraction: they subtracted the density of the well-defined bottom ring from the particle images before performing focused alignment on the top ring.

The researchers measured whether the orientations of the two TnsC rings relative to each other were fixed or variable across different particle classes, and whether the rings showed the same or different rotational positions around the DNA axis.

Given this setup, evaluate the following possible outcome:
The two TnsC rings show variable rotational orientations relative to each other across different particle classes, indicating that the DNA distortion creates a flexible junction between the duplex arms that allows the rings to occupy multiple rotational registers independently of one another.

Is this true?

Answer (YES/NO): YES